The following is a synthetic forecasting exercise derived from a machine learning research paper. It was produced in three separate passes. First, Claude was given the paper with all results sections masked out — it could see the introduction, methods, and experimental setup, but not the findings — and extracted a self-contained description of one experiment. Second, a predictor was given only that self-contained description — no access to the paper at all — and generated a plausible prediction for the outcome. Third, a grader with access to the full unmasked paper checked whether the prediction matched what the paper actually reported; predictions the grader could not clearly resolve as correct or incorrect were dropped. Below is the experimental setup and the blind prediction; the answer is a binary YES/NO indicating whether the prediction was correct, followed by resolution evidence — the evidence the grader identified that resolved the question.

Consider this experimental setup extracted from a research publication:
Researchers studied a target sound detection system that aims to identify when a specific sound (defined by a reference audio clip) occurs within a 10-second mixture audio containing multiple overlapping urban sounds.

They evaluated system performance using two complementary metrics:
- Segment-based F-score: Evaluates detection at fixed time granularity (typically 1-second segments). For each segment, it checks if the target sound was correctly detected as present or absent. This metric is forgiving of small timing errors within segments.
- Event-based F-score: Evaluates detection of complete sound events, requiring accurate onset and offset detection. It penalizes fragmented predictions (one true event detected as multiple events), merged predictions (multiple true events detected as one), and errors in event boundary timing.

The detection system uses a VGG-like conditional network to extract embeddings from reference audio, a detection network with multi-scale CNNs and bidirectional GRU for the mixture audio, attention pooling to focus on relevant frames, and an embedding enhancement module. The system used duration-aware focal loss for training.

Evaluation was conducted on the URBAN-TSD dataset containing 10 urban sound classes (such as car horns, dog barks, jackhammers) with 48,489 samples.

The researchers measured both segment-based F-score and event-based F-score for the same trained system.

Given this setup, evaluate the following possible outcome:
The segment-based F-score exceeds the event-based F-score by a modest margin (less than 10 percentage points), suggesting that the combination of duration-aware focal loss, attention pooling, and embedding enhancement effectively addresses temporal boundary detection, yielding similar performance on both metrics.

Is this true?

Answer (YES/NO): NO